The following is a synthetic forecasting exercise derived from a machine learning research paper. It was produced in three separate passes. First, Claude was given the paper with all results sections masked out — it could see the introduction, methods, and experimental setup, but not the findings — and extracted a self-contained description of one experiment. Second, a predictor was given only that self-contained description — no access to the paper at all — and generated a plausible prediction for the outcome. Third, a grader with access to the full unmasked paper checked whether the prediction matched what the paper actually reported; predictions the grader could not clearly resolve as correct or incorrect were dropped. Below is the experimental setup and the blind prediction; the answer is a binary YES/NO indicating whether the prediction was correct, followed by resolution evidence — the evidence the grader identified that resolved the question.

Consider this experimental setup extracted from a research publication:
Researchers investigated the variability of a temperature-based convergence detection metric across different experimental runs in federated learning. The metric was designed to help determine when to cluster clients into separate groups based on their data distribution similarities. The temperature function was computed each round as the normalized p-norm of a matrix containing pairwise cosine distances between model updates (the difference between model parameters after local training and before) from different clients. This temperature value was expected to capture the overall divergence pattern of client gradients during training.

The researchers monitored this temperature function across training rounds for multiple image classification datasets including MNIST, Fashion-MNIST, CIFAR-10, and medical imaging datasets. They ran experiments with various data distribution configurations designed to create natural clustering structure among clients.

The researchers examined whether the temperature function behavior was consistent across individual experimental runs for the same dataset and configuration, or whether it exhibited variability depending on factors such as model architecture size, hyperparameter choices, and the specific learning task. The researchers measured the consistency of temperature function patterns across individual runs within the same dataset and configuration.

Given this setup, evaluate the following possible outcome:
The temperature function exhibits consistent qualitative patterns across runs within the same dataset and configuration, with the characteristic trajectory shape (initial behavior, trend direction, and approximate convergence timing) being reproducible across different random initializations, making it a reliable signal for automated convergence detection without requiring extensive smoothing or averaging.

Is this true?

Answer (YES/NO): NO